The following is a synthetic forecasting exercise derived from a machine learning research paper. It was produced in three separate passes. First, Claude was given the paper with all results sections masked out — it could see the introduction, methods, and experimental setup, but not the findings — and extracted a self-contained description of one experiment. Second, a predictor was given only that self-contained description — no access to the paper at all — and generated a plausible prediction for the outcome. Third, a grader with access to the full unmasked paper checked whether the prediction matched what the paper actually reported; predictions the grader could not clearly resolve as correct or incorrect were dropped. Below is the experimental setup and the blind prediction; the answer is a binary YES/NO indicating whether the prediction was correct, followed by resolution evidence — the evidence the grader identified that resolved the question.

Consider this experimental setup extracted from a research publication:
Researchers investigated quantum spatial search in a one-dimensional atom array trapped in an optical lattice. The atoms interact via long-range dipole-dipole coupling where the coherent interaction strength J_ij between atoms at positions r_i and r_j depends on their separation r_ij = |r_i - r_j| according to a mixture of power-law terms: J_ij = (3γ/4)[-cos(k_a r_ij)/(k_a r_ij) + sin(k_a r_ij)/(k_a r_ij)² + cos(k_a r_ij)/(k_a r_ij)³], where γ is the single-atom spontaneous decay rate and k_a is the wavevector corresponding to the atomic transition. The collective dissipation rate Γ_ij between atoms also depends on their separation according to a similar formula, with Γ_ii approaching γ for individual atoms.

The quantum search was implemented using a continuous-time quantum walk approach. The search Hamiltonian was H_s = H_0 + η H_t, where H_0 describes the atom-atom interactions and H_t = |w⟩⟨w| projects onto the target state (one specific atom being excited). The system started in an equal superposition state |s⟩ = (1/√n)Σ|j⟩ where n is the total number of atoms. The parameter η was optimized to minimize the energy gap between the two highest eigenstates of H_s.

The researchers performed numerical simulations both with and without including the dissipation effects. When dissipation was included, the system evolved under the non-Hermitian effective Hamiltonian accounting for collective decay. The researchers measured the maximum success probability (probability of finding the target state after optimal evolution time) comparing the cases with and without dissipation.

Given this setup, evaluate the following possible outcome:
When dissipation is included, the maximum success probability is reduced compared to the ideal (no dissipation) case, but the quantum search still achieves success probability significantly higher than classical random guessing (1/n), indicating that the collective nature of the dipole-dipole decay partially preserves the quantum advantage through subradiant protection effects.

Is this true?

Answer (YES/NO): NO